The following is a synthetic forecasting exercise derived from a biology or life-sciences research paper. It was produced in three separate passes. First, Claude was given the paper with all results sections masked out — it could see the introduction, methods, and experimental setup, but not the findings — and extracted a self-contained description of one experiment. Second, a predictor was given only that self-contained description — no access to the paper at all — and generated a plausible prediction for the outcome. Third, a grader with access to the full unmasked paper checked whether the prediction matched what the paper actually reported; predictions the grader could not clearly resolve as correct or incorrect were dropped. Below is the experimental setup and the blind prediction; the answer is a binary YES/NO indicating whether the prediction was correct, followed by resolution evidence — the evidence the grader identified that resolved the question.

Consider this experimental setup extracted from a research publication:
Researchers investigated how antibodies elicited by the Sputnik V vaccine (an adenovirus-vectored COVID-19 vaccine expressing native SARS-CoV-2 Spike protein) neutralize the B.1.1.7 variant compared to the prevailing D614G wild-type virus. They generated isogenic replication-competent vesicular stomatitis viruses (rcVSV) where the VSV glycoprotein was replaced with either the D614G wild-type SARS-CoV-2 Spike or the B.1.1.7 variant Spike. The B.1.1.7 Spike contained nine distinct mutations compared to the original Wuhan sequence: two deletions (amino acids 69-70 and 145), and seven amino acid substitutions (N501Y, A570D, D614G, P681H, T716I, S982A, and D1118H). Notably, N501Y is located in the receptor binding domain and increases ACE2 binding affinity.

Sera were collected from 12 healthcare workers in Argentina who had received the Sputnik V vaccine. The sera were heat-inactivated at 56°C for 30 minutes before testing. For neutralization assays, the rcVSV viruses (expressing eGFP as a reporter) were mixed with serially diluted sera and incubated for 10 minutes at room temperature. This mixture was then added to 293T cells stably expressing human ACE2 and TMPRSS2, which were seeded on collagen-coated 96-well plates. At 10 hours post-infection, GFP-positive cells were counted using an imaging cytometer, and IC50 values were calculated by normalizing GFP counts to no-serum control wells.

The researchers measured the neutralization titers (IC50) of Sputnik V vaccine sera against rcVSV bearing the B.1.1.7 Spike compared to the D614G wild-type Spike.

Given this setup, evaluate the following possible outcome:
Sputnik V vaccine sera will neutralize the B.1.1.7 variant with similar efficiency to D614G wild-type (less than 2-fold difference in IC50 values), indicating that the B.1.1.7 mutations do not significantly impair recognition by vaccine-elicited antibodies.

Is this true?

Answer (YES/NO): YES